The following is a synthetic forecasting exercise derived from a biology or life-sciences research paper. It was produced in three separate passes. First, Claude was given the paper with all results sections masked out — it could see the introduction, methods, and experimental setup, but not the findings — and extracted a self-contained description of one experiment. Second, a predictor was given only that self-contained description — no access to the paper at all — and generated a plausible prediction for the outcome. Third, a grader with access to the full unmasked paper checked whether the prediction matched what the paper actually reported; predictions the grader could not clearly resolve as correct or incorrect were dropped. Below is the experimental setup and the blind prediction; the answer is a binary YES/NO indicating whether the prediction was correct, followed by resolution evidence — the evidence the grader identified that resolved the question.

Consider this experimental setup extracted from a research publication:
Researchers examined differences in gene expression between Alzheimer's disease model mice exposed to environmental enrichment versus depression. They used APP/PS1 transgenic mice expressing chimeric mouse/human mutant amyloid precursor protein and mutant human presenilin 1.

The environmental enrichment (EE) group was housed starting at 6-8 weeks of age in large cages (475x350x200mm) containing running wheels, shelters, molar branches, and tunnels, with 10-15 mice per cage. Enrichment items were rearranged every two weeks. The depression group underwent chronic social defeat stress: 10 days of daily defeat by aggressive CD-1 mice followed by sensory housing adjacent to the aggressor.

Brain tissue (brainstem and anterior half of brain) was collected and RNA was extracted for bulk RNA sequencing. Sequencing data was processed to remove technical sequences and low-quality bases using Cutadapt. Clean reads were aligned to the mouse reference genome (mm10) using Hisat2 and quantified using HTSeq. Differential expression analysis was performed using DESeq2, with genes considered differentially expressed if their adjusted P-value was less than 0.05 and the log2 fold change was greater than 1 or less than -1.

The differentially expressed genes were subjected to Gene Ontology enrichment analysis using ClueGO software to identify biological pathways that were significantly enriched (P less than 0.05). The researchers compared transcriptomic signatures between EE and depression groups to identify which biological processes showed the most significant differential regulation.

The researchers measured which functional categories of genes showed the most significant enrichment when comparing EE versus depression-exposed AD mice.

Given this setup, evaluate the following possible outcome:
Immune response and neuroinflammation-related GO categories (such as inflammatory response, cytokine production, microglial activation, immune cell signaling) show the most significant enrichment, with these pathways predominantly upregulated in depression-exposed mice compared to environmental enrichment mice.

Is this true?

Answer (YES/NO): NO